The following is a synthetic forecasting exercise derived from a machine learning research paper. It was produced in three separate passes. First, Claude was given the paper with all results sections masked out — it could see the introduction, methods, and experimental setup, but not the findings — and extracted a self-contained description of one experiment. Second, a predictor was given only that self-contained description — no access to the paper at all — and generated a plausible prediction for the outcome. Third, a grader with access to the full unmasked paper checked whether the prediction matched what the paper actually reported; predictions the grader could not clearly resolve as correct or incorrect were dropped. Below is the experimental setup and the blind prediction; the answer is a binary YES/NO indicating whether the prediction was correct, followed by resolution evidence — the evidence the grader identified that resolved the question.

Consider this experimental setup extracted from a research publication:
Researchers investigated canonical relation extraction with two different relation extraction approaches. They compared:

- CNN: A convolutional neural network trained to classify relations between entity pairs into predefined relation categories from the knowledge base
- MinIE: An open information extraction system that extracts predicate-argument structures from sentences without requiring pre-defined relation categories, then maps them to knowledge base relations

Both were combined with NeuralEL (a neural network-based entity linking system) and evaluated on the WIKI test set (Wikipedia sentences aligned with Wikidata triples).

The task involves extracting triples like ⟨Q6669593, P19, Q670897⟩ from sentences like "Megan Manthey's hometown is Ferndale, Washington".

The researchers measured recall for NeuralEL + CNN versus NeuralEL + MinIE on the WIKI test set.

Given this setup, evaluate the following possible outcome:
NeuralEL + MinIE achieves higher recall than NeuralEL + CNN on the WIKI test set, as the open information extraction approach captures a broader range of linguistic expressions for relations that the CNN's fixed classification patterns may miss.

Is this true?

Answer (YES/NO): YES